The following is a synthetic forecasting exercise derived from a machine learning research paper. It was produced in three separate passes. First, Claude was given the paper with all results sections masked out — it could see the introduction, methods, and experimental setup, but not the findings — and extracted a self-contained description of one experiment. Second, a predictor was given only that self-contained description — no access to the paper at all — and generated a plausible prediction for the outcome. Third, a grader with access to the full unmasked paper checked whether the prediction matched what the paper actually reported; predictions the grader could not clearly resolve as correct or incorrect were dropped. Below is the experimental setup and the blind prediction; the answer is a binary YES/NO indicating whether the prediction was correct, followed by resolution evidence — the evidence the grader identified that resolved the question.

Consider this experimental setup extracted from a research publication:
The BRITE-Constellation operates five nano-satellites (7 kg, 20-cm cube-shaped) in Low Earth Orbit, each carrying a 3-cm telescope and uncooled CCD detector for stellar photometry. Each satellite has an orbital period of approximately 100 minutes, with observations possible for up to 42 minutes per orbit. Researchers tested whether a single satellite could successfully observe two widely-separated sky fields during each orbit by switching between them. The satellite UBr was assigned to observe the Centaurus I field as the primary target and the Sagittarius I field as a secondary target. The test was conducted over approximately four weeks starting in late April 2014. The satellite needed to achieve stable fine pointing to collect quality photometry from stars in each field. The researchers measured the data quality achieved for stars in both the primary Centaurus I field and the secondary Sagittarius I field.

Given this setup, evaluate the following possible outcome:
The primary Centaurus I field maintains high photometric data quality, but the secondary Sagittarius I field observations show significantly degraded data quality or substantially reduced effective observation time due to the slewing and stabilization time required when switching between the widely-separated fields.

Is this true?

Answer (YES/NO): YES